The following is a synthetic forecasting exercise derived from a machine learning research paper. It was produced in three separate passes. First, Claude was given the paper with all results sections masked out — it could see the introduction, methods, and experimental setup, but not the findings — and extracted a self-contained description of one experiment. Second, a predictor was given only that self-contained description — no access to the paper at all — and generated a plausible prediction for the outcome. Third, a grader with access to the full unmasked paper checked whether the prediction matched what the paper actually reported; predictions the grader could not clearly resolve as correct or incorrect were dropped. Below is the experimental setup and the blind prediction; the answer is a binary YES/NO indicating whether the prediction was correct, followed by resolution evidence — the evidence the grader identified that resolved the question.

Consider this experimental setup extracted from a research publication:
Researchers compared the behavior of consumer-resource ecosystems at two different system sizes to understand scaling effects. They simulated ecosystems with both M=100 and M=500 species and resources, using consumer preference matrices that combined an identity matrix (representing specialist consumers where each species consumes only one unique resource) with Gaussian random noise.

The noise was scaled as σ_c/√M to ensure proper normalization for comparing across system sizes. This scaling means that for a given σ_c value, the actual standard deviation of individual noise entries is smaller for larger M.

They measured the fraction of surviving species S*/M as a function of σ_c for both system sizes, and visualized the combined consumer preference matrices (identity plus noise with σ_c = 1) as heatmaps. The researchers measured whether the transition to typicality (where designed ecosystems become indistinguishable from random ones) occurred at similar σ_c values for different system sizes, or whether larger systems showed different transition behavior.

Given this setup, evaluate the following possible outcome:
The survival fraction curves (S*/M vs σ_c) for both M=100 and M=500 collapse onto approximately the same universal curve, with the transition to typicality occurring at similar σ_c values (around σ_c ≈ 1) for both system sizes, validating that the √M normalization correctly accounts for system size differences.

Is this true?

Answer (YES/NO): YES